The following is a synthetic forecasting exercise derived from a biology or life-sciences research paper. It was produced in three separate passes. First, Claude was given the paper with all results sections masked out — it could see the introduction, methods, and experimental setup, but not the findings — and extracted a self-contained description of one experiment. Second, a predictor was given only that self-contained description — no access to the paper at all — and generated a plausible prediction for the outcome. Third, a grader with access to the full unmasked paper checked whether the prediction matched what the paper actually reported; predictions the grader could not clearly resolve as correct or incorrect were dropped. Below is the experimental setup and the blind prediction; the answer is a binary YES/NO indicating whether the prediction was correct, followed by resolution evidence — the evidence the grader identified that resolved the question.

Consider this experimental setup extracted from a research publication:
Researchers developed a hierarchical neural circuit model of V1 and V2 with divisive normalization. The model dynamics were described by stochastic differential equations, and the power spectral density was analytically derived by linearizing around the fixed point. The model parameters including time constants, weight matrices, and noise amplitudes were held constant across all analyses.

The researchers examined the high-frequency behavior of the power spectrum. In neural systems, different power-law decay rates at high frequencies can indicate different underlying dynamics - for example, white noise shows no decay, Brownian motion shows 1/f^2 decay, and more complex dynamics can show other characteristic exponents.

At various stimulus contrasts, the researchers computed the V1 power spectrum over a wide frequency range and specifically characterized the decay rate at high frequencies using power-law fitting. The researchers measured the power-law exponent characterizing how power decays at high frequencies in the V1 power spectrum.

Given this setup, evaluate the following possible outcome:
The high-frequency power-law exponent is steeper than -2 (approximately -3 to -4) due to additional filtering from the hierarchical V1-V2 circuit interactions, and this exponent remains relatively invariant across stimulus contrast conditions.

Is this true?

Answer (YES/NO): NO